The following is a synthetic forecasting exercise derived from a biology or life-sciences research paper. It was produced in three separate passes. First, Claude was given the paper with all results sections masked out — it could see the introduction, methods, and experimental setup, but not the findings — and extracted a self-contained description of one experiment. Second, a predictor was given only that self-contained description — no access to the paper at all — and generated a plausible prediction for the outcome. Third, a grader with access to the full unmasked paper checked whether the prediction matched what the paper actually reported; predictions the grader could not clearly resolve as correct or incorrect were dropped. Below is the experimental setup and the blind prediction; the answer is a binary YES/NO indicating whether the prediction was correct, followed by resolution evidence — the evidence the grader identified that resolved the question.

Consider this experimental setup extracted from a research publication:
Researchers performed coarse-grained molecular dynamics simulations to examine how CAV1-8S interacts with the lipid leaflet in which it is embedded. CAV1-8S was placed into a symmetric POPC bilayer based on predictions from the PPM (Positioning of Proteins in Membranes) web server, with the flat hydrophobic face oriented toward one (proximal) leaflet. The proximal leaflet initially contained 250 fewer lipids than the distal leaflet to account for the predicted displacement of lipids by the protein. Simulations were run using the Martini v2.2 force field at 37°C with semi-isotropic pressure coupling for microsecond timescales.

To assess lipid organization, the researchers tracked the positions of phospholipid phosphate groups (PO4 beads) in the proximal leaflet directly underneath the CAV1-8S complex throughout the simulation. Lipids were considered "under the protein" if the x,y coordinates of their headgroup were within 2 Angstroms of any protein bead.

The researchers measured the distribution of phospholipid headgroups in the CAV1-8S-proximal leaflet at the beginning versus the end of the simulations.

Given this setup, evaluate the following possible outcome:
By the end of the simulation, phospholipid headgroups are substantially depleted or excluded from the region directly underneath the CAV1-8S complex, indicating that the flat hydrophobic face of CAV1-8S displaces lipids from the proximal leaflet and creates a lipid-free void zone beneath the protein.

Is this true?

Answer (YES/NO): YES